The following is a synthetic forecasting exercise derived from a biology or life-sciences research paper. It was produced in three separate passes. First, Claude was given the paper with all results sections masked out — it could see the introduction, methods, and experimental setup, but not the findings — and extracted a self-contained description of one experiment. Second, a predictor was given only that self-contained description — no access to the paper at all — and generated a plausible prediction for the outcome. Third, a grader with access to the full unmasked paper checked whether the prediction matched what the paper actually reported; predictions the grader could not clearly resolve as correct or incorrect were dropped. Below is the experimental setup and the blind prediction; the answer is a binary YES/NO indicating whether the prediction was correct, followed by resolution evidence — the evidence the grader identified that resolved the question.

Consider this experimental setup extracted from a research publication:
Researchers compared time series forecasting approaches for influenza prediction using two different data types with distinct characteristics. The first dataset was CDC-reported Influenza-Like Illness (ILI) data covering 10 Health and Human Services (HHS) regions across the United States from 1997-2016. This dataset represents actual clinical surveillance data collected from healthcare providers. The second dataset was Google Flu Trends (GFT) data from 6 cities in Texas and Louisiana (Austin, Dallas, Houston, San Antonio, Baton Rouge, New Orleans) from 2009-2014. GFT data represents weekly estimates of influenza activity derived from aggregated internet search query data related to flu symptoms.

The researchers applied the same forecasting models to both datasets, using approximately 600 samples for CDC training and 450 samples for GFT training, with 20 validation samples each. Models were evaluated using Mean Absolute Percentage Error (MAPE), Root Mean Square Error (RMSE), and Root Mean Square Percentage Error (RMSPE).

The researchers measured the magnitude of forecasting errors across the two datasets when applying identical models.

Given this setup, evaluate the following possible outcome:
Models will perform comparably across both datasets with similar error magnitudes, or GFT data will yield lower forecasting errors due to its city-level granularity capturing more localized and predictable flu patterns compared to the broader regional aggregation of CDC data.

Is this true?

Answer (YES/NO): NO